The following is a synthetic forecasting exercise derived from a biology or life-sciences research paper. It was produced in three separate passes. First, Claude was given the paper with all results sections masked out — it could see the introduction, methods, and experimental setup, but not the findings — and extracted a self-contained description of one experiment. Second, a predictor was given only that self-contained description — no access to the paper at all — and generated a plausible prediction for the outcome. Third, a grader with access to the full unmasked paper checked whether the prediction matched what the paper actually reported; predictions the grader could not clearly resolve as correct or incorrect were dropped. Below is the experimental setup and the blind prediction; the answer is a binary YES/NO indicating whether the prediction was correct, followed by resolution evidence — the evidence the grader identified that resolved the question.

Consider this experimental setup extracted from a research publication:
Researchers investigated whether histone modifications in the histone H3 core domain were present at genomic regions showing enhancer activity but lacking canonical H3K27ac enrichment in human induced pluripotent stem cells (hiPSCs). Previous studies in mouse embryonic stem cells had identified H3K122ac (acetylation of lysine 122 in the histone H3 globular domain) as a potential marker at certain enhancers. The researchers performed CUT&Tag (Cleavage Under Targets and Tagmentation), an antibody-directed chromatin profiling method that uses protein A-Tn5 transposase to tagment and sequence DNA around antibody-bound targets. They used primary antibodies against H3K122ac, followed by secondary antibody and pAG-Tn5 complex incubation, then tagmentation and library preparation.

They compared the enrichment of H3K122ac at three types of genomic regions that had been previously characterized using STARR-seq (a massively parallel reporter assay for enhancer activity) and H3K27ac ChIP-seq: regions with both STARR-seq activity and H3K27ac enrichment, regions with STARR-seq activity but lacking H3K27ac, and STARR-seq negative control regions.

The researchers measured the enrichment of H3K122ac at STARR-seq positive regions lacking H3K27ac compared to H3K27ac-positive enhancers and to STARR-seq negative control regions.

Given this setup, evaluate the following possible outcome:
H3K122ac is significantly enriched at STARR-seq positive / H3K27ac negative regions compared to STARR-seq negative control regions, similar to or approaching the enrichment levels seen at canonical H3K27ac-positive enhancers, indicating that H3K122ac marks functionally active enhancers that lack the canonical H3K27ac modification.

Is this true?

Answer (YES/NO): NO